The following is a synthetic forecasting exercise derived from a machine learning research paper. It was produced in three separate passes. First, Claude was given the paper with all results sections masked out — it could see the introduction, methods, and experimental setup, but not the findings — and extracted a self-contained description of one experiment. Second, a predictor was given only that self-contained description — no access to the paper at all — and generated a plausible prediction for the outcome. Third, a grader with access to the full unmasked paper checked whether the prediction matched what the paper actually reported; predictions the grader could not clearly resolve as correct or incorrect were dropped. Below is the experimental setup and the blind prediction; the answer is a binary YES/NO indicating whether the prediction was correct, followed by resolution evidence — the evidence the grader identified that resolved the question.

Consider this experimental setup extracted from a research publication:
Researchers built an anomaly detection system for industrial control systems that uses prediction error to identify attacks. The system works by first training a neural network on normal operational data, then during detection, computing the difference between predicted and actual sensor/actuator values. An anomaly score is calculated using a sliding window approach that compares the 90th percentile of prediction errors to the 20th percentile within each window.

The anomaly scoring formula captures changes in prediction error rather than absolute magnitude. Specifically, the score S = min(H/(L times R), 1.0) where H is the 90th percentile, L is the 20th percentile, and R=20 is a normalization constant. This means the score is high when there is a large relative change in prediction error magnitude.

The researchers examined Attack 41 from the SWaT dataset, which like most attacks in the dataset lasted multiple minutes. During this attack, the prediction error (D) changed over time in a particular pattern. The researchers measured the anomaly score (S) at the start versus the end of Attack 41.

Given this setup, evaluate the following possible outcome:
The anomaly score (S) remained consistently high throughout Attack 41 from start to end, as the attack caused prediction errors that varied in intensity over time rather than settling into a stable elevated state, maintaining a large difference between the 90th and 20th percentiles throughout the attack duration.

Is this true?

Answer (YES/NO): NO